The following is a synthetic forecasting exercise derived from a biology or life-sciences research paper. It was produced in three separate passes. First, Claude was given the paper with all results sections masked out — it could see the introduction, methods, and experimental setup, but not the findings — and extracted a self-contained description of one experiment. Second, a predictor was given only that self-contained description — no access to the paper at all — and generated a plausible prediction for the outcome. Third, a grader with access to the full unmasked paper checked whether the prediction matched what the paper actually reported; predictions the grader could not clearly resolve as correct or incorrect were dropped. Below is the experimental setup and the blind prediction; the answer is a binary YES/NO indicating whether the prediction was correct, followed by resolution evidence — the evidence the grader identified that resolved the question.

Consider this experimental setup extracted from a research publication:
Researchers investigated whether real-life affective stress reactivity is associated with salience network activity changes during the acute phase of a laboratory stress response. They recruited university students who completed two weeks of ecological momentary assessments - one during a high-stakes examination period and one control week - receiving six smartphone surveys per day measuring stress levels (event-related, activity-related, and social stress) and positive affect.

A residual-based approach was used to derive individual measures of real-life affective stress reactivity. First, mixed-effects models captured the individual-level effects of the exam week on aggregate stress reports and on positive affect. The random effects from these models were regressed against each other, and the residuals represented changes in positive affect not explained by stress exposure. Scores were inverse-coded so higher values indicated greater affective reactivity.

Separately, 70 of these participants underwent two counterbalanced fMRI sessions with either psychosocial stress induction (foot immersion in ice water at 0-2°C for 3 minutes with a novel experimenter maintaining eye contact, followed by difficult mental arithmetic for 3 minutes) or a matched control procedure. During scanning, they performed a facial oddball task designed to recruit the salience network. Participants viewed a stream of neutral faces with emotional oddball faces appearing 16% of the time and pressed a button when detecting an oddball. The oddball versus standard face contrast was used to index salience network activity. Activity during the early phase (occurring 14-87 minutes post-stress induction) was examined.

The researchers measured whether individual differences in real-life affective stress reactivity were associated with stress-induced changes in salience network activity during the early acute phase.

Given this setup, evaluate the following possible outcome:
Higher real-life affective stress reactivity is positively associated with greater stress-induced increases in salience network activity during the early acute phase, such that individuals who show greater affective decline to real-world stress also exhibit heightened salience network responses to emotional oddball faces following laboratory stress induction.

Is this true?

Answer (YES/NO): YES